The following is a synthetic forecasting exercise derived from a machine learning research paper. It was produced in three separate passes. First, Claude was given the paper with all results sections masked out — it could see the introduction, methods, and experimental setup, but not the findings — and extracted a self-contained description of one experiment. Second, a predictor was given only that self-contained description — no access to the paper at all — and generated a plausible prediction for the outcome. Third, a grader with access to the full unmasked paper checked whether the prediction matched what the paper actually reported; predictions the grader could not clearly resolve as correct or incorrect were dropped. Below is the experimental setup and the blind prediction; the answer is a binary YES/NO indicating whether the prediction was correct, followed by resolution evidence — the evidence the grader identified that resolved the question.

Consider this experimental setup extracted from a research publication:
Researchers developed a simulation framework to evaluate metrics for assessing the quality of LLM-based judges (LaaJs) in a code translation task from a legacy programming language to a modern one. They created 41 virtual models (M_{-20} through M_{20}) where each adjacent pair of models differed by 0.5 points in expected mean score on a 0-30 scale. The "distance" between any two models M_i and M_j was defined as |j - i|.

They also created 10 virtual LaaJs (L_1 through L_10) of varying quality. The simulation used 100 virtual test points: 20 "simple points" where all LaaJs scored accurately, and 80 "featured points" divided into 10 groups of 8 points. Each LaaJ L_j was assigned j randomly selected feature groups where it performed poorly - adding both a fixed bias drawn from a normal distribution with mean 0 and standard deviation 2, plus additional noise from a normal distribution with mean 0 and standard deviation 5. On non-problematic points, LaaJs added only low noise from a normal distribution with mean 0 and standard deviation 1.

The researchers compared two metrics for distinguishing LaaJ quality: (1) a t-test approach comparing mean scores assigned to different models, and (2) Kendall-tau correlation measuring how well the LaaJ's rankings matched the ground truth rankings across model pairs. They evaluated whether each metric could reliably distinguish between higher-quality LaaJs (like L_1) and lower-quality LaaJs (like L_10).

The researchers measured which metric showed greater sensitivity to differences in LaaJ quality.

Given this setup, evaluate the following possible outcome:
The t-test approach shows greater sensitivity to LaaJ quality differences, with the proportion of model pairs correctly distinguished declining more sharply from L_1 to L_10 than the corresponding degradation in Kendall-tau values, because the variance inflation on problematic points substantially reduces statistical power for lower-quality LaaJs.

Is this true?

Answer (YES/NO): NO